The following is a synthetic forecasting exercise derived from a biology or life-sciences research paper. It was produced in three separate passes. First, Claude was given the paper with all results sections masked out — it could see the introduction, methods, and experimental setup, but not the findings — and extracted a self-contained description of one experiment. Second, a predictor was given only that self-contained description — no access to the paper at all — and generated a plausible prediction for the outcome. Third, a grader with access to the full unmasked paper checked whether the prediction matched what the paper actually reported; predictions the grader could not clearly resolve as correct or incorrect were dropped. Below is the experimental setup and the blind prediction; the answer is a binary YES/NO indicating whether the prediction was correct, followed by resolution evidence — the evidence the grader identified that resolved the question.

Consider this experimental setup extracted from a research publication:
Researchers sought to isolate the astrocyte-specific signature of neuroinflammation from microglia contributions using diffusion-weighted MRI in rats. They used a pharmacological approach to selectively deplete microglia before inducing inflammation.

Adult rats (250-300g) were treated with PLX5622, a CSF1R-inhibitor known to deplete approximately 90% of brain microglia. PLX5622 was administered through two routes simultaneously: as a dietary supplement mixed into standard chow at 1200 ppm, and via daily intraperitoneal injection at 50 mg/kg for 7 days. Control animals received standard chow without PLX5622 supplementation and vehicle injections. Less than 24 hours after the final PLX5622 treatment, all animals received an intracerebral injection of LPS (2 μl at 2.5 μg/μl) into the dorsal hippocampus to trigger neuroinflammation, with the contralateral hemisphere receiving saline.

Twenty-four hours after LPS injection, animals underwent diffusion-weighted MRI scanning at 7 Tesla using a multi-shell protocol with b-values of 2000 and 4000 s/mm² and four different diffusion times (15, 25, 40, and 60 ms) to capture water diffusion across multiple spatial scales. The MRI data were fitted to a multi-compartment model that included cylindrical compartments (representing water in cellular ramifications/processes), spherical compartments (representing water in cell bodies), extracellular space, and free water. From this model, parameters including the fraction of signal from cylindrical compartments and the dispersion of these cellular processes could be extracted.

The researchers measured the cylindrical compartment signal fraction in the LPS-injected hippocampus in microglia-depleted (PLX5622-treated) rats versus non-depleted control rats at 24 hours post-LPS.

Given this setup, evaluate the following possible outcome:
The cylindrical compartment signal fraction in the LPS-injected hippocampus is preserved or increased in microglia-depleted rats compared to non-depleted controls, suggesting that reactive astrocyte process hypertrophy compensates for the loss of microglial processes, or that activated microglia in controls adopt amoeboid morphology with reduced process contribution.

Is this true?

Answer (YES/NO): YES